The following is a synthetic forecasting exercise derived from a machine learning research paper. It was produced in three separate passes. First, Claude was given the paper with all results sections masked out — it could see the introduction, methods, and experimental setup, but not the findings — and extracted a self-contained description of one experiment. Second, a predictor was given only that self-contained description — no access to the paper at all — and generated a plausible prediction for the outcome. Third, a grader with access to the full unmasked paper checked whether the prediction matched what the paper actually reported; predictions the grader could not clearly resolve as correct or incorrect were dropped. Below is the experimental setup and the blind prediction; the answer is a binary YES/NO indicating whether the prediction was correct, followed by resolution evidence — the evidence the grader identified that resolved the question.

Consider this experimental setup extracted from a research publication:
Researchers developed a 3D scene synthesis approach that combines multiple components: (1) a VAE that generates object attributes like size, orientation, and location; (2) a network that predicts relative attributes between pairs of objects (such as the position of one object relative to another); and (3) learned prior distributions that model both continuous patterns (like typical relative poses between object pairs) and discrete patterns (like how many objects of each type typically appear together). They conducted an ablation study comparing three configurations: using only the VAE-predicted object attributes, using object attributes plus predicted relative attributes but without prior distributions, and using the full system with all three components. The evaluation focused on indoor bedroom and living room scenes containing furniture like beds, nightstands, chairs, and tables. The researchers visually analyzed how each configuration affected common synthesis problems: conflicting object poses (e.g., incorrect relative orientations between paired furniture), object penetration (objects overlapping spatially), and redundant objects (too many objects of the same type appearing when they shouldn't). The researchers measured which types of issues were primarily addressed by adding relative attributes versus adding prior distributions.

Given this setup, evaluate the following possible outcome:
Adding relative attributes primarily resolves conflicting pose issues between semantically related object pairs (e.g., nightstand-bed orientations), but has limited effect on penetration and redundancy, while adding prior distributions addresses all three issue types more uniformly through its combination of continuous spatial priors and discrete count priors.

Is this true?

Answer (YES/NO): NO